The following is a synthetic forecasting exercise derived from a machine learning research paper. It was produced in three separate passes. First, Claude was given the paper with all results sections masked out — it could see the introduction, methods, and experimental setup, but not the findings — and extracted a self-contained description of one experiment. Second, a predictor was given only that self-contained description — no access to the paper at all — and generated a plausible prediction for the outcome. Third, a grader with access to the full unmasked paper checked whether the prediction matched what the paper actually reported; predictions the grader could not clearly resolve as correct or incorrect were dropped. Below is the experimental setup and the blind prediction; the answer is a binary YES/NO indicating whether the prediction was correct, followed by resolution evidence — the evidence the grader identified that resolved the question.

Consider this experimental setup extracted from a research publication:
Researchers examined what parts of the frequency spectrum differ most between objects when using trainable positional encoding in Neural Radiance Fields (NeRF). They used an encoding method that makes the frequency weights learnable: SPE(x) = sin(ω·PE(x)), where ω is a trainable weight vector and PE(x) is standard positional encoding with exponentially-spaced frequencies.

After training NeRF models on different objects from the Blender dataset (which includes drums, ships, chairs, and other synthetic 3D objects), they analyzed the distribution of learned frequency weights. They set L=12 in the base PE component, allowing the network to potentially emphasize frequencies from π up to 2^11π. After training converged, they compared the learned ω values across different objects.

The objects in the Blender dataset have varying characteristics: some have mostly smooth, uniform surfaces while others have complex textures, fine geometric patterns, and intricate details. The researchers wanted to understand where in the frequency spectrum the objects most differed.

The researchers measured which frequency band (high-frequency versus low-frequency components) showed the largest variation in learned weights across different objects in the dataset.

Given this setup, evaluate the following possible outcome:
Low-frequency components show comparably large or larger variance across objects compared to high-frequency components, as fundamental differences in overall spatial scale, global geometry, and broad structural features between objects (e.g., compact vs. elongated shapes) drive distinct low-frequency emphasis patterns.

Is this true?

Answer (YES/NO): NO